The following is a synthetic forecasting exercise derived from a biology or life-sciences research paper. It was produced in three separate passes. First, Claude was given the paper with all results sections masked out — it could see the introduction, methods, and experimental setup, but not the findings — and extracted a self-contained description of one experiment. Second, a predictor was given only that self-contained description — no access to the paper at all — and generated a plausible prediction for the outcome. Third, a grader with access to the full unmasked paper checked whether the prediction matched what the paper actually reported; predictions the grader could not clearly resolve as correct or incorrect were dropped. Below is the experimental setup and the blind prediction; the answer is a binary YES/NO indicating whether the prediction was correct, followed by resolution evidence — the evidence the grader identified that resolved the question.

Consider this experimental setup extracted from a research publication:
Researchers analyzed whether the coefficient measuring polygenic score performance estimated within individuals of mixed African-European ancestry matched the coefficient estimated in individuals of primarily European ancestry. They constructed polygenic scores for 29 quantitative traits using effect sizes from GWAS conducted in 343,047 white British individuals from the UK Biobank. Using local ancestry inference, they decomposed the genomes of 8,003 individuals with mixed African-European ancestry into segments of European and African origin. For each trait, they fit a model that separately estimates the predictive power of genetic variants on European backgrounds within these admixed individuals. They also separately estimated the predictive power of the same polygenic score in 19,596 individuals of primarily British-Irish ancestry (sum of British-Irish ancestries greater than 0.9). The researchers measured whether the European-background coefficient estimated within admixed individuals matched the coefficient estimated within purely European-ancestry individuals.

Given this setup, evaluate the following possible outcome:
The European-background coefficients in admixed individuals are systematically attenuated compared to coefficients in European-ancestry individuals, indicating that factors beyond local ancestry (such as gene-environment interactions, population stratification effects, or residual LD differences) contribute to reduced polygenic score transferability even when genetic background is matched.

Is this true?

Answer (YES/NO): NO